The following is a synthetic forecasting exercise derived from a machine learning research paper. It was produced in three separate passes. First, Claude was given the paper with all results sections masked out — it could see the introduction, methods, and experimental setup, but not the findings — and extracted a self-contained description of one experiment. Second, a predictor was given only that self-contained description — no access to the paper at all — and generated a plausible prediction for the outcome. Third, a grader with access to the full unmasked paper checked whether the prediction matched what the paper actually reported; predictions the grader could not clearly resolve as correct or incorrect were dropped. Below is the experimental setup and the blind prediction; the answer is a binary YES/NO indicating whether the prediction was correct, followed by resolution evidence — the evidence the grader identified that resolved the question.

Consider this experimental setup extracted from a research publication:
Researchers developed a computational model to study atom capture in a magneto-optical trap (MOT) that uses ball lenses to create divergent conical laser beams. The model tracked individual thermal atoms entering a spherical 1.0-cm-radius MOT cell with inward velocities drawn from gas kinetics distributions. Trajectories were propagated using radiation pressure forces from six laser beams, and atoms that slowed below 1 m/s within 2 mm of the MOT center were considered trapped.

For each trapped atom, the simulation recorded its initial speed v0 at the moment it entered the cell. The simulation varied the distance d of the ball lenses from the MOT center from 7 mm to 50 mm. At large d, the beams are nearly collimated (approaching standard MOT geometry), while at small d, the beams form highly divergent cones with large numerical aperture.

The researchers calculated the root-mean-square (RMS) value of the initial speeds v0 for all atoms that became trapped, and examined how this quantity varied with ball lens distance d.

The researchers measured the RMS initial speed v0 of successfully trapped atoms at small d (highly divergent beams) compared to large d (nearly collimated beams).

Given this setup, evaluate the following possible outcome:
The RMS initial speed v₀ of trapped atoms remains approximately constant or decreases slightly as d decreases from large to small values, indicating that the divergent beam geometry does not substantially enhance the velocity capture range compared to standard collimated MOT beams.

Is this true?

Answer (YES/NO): NO